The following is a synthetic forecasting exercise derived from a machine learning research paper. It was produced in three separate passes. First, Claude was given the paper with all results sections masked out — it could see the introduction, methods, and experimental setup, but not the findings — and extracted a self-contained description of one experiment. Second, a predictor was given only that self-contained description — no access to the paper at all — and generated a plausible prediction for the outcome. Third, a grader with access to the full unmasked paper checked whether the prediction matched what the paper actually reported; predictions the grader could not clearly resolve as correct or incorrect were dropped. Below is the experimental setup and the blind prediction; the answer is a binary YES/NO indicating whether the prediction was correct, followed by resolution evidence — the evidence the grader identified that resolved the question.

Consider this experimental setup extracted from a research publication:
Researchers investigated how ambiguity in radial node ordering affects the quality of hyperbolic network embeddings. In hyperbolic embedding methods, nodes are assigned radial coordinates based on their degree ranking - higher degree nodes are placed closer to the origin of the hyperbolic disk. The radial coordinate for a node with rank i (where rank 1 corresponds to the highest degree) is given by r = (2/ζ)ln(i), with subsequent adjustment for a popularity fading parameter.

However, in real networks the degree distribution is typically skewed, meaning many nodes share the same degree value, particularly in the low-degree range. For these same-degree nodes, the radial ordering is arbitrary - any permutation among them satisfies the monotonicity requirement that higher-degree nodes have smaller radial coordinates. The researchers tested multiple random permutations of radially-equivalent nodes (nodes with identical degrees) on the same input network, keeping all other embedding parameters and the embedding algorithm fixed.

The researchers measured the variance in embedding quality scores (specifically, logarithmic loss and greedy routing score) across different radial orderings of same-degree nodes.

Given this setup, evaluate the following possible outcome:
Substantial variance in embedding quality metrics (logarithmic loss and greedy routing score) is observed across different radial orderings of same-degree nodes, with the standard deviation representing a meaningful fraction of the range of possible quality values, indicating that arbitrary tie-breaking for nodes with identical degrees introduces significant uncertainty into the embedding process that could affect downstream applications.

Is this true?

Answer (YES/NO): YES